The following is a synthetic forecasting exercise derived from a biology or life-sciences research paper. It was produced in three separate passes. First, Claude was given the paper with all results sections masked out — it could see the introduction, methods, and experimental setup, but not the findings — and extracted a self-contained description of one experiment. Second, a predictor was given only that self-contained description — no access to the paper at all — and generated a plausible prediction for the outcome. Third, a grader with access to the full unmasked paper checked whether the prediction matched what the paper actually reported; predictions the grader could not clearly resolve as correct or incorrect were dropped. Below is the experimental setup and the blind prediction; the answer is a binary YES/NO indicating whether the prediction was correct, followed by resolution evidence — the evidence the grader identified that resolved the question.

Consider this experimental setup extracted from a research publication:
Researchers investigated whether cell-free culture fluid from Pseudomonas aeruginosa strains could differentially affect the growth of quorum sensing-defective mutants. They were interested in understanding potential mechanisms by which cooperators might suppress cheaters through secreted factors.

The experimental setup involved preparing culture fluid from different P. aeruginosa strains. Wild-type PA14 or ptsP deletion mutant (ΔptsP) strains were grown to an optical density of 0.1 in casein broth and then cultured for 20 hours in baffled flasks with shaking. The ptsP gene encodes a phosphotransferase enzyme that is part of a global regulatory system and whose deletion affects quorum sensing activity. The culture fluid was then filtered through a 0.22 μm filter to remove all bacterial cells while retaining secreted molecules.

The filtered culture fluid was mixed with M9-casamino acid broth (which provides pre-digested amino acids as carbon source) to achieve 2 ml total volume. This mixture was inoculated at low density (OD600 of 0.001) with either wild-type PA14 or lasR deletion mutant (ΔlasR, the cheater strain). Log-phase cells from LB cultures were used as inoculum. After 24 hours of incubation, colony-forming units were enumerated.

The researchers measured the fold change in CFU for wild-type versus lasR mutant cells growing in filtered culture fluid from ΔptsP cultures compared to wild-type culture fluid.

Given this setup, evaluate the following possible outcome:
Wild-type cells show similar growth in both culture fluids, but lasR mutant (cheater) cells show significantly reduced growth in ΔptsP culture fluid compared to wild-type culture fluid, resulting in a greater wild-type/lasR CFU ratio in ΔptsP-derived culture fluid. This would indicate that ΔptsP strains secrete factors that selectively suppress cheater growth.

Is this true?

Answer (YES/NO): YES